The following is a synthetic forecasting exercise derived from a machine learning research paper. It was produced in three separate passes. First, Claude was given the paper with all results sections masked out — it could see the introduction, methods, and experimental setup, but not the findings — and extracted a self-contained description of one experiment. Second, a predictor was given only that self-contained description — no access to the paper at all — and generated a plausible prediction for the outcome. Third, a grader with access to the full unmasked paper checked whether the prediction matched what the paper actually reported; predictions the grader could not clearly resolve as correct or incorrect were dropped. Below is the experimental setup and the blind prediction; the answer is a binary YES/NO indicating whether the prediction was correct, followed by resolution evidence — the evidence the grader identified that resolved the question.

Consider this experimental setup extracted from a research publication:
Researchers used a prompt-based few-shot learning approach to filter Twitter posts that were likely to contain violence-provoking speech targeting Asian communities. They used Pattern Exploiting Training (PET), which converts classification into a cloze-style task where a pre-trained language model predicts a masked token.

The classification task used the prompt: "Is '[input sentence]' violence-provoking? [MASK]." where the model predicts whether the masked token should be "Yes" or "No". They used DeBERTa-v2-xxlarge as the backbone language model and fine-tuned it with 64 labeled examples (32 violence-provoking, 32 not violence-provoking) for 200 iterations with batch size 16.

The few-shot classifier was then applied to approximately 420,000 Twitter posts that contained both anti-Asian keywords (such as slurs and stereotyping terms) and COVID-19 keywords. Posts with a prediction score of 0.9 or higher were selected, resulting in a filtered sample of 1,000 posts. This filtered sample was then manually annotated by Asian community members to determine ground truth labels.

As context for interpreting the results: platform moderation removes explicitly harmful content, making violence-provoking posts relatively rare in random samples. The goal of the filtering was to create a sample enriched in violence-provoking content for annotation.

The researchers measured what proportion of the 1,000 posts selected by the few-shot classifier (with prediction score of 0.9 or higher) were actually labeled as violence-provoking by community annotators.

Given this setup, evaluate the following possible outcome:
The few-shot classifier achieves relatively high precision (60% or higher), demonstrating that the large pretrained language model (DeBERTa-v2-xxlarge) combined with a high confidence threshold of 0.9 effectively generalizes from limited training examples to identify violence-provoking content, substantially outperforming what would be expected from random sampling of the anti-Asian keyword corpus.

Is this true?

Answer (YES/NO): NO